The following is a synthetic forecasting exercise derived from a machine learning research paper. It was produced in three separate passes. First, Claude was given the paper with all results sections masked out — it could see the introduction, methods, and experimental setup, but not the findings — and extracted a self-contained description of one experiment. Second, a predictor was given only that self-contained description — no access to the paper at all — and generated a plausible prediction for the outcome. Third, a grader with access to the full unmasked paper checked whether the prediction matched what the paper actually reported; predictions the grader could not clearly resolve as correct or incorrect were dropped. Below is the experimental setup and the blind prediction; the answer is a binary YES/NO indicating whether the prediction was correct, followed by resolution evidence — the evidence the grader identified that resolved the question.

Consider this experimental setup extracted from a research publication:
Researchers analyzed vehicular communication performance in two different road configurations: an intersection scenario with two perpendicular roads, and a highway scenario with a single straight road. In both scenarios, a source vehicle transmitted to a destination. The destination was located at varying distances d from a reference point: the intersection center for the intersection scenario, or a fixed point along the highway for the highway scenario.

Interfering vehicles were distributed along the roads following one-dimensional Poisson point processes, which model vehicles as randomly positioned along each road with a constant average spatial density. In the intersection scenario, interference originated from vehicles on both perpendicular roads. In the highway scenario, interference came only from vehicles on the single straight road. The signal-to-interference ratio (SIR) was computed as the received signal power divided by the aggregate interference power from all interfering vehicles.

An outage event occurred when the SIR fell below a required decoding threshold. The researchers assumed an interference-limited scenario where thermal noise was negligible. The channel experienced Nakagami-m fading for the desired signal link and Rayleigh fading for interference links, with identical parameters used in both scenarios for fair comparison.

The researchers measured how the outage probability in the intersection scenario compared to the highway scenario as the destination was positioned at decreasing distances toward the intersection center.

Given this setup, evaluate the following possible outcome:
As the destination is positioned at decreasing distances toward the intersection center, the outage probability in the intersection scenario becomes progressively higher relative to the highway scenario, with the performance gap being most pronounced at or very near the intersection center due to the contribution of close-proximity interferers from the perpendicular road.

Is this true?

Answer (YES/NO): YES